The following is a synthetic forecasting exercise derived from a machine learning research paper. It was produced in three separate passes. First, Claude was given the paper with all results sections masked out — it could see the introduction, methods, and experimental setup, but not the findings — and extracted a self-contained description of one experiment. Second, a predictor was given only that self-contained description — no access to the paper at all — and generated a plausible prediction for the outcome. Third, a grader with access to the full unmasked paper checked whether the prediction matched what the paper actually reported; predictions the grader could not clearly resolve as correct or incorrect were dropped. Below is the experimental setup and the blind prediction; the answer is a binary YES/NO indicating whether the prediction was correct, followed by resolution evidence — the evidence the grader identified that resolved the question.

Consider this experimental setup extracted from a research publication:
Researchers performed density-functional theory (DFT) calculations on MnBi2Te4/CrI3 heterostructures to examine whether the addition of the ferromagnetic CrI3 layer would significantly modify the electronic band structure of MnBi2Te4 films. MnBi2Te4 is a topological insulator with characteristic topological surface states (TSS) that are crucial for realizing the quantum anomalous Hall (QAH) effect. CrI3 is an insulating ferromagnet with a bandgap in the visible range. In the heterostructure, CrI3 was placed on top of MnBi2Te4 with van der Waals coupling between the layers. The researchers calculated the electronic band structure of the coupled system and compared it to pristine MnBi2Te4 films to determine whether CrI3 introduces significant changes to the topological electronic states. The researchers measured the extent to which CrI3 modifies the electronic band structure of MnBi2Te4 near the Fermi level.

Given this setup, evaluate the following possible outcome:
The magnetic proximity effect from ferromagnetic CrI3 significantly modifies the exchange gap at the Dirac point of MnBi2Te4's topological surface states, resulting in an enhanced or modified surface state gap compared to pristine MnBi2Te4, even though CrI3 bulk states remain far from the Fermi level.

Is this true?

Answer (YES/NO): NO